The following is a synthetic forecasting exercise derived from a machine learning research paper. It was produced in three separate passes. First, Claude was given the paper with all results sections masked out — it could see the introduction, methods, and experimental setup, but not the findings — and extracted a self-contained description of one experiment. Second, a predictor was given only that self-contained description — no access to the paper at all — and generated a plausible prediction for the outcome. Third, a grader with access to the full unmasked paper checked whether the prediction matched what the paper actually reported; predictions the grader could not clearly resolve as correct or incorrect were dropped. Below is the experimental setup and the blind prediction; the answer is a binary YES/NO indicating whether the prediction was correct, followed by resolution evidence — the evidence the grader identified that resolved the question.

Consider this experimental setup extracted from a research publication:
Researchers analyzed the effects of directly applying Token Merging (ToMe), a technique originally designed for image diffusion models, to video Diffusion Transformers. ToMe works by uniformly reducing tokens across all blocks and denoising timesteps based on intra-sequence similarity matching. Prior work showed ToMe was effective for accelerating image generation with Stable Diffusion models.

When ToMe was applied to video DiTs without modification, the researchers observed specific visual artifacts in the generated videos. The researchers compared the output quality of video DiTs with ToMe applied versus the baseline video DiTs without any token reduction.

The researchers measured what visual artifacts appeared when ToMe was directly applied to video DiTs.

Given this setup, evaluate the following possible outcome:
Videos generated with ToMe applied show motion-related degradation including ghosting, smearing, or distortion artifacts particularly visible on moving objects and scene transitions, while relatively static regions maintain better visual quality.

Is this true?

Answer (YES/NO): NO